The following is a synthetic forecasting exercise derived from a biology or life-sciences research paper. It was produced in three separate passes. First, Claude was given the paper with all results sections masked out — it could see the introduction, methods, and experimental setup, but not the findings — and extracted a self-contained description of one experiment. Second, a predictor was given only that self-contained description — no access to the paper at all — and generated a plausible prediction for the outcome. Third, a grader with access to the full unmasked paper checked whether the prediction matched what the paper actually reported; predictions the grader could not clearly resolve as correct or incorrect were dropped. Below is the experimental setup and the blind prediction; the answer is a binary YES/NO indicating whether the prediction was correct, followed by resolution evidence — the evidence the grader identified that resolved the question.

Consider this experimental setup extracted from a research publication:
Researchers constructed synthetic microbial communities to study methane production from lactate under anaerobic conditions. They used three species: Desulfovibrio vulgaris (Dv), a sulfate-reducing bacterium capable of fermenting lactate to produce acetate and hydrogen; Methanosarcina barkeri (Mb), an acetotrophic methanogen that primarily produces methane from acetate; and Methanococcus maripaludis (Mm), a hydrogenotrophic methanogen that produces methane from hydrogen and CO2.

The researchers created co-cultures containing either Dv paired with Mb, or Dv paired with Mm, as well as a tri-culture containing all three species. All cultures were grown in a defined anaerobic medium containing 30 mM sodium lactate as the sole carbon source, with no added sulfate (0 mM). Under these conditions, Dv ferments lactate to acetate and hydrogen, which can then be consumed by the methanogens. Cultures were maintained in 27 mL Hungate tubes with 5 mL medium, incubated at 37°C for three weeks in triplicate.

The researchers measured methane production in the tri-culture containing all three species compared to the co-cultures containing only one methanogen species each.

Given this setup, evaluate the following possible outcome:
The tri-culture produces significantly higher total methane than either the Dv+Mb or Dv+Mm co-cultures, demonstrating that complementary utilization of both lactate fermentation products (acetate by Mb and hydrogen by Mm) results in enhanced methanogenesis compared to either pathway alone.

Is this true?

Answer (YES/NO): YES